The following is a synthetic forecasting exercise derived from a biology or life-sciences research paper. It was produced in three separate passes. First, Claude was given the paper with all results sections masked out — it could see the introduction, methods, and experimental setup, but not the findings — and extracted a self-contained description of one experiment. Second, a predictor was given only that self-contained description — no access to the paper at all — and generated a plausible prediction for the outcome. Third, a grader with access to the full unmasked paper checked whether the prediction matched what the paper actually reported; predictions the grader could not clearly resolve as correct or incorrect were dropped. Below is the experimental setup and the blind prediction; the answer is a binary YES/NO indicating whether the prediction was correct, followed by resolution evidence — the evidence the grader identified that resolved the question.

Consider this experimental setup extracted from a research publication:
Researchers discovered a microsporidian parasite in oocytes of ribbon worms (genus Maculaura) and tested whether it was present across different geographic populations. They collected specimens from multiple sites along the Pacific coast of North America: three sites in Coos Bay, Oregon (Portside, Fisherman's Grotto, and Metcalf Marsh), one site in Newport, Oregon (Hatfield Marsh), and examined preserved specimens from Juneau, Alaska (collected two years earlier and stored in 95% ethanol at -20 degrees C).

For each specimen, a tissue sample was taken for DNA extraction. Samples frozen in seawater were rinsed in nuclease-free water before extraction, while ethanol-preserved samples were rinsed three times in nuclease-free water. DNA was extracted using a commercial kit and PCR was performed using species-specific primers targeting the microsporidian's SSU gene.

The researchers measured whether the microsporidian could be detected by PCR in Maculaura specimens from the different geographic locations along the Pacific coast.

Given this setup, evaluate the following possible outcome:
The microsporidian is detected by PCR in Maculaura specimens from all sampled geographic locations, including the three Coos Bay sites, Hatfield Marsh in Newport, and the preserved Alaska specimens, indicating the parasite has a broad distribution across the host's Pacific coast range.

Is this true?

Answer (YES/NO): YES